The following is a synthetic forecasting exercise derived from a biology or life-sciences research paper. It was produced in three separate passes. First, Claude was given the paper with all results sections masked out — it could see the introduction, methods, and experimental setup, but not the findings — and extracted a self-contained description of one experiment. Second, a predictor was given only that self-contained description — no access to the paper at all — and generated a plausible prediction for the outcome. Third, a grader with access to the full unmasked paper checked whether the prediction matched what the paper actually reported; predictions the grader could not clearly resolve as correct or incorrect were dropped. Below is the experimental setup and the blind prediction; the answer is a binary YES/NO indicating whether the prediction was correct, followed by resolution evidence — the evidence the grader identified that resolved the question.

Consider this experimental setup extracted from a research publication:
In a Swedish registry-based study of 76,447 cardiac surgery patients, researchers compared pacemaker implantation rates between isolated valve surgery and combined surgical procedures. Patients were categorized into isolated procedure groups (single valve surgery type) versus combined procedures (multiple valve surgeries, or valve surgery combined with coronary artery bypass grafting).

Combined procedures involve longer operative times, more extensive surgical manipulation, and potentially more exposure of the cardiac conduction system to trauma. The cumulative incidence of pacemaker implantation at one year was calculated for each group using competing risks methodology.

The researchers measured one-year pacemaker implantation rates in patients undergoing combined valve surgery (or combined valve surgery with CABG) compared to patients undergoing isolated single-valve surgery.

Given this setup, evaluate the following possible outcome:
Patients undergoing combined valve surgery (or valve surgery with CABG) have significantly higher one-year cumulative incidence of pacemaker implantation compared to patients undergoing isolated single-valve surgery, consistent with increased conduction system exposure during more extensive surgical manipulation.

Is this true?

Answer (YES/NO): NO